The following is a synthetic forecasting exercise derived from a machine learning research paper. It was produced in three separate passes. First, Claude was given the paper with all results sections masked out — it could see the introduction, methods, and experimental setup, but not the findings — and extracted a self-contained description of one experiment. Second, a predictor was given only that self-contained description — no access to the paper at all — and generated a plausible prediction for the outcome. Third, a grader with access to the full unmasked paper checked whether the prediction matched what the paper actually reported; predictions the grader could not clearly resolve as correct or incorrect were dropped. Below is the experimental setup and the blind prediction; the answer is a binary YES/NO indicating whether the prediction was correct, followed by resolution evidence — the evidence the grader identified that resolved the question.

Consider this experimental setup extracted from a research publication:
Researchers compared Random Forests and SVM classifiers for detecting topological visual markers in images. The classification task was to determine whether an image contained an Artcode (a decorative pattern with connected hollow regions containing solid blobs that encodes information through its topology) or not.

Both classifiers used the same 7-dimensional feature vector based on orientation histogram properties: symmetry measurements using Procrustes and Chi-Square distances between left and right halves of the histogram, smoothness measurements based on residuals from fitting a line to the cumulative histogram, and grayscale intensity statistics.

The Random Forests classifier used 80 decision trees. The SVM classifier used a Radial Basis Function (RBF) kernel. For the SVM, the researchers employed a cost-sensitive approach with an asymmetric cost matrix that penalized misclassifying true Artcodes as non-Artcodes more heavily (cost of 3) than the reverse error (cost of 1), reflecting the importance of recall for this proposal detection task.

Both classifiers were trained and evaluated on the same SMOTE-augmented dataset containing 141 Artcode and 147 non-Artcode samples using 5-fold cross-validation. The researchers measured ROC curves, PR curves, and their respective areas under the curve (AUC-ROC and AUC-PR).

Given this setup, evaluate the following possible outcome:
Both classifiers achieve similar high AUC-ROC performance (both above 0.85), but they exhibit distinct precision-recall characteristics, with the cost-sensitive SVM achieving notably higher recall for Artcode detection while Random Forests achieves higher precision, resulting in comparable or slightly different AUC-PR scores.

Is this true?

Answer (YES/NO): NO